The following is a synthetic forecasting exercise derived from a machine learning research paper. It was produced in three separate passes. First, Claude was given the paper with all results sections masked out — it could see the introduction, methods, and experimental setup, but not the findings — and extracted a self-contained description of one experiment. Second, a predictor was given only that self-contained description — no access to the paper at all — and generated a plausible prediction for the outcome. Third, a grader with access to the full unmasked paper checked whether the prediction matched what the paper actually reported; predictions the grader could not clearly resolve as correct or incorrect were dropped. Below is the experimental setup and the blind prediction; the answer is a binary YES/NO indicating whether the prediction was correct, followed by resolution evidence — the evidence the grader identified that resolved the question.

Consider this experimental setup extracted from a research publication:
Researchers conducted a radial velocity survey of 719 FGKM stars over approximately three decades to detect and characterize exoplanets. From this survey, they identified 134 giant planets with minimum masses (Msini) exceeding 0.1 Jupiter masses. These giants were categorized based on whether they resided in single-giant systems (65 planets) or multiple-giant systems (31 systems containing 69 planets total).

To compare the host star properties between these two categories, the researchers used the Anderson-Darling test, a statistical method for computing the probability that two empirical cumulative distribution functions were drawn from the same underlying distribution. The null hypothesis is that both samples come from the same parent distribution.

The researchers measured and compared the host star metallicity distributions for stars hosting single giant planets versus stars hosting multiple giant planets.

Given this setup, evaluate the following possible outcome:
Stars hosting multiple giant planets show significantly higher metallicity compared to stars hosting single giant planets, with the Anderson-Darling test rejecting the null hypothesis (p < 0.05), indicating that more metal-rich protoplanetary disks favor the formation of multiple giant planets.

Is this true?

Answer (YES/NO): YES